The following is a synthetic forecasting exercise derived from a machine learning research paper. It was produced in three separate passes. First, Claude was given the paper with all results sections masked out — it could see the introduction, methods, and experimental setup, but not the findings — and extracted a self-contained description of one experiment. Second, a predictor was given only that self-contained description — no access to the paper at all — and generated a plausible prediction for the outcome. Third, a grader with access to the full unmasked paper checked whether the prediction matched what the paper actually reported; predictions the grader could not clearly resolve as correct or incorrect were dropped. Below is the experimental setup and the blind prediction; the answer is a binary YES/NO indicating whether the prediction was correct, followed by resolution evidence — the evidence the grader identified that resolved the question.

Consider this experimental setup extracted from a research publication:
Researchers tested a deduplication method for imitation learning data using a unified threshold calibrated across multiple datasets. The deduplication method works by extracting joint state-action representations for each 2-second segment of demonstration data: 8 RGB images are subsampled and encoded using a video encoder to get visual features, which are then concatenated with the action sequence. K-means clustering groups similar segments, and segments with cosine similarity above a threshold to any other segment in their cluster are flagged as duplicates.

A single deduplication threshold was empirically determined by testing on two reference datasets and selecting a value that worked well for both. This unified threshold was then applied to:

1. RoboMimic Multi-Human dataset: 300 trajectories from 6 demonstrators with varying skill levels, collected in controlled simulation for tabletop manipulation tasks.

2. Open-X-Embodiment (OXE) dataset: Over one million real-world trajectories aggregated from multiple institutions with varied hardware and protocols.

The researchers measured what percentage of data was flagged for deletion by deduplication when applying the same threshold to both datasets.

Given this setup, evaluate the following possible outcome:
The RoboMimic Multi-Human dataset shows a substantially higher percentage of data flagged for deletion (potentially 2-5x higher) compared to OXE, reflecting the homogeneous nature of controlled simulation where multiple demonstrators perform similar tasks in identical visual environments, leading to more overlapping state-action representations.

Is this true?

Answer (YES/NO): NO